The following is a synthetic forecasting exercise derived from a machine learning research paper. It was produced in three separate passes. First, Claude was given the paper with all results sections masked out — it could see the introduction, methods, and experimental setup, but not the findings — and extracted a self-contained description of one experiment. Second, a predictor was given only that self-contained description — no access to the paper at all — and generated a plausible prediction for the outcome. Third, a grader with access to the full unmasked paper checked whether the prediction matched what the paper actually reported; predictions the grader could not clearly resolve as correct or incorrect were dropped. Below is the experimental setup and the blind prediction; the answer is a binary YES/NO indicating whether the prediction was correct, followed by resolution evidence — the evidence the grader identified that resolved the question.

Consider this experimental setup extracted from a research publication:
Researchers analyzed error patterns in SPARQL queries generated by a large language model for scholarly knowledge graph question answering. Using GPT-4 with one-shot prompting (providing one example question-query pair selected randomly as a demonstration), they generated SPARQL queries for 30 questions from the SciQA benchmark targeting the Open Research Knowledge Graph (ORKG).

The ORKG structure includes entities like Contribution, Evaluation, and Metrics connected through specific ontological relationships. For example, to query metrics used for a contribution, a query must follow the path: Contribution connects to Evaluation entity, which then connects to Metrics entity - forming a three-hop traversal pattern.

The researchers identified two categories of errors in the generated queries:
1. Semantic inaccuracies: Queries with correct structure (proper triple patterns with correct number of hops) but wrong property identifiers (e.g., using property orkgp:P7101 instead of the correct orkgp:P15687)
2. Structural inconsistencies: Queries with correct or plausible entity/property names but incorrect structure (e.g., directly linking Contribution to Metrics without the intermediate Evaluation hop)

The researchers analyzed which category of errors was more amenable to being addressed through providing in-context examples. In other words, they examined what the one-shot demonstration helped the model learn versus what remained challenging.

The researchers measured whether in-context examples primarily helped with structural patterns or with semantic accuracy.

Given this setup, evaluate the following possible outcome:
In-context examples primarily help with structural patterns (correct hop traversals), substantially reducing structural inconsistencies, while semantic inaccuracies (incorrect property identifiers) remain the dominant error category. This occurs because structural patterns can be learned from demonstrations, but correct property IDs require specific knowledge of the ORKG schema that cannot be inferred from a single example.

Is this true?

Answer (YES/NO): YES